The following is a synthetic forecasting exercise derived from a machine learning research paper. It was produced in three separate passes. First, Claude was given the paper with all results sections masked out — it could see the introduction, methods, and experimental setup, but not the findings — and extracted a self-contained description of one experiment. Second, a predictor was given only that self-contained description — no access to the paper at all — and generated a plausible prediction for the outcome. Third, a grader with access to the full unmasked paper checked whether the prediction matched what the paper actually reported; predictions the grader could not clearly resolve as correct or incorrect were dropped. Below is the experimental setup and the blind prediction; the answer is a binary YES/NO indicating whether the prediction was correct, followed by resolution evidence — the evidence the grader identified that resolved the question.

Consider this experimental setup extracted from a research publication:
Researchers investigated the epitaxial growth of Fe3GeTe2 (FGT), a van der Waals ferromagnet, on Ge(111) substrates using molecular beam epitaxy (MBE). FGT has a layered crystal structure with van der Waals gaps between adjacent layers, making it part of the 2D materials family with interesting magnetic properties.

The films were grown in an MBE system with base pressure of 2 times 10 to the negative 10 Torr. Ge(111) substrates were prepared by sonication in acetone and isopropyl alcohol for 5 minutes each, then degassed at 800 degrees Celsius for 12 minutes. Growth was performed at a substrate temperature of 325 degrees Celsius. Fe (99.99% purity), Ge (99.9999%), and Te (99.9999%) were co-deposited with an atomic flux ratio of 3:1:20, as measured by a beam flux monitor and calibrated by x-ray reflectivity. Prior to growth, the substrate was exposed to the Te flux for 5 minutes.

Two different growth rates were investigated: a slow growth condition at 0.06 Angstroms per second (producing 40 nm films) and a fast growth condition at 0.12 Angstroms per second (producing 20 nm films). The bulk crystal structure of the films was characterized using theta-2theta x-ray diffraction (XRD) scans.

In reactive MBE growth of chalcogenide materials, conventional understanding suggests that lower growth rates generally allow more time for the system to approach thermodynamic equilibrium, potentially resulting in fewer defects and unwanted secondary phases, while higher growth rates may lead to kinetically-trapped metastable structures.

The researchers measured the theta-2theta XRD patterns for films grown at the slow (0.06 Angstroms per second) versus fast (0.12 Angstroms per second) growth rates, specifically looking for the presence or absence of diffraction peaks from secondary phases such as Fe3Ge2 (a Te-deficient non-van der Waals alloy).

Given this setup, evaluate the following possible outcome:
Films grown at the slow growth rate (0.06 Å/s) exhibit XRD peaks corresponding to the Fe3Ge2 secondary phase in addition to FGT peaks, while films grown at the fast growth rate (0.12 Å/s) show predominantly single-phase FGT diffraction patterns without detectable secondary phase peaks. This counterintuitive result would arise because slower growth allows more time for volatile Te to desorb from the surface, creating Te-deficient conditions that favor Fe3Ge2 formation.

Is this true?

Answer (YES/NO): YES